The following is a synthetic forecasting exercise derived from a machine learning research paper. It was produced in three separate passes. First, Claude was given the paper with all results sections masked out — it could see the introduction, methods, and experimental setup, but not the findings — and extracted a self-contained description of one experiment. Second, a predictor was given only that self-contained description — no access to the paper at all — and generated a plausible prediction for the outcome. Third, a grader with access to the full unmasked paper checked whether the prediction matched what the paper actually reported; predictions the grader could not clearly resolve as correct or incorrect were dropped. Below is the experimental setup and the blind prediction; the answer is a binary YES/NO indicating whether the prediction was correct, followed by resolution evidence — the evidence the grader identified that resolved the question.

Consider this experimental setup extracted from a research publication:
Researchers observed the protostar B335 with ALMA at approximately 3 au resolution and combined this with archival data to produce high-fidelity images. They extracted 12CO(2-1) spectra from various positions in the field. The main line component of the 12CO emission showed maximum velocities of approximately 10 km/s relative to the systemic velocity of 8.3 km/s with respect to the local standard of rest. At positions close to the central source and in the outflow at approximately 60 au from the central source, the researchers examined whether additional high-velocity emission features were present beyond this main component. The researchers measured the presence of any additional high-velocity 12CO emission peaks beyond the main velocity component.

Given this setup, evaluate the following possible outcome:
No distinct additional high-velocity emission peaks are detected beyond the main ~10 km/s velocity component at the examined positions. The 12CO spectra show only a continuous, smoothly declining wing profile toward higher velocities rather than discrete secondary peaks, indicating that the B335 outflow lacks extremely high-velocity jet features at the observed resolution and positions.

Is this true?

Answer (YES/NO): NO